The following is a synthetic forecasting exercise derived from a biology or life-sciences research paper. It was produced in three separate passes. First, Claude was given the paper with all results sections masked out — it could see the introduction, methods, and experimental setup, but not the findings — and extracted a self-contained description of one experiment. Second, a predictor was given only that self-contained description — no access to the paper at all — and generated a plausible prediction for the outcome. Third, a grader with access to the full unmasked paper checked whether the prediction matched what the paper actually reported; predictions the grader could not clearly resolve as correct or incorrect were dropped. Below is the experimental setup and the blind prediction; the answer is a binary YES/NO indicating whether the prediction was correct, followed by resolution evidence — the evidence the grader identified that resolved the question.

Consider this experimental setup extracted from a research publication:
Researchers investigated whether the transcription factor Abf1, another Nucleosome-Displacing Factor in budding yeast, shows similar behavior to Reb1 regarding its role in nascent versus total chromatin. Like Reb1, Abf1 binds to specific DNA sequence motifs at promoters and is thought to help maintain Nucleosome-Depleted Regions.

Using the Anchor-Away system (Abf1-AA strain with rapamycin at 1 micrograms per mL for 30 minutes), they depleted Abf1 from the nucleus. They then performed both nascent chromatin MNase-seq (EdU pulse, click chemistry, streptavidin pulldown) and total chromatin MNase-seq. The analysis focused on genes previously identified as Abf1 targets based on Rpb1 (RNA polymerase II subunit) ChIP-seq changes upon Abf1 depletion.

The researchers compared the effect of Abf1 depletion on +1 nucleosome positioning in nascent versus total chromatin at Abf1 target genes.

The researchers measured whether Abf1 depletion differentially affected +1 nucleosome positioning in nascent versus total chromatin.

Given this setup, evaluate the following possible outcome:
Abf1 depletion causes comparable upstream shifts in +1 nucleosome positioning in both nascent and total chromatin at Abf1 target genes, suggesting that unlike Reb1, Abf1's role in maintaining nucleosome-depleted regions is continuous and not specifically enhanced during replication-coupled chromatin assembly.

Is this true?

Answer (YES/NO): NO